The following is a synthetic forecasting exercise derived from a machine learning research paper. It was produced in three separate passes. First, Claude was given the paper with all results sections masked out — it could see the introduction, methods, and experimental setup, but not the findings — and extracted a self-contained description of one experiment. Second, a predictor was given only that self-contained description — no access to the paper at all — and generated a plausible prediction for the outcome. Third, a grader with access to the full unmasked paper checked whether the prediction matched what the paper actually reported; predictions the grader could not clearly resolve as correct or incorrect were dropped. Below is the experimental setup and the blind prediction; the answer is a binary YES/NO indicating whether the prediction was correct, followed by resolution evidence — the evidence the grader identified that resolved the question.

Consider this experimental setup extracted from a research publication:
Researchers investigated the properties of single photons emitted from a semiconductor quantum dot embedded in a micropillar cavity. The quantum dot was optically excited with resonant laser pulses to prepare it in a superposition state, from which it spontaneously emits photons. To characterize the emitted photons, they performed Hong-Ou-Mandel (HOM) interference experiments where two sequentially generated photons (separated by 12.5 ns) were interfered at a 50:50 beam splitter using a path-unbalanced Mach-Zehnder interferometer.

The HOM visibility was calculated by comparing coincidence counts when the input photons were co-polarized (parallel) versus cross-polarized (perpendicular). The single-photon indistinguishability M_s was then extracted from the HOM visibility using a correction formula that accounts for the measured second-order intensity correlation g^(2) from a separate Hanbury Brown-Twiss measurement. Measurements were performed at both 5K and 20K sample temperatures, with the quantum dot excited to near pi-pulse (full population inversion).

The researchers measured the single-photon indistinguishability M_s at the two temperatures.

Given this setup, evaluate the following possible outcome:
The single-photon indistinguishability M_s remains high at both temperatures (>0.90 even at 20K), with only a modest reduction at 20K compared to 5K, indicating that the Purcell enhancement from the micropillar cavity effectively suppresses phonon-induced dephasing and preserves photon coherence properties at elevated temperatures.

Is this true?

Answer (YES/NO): NO